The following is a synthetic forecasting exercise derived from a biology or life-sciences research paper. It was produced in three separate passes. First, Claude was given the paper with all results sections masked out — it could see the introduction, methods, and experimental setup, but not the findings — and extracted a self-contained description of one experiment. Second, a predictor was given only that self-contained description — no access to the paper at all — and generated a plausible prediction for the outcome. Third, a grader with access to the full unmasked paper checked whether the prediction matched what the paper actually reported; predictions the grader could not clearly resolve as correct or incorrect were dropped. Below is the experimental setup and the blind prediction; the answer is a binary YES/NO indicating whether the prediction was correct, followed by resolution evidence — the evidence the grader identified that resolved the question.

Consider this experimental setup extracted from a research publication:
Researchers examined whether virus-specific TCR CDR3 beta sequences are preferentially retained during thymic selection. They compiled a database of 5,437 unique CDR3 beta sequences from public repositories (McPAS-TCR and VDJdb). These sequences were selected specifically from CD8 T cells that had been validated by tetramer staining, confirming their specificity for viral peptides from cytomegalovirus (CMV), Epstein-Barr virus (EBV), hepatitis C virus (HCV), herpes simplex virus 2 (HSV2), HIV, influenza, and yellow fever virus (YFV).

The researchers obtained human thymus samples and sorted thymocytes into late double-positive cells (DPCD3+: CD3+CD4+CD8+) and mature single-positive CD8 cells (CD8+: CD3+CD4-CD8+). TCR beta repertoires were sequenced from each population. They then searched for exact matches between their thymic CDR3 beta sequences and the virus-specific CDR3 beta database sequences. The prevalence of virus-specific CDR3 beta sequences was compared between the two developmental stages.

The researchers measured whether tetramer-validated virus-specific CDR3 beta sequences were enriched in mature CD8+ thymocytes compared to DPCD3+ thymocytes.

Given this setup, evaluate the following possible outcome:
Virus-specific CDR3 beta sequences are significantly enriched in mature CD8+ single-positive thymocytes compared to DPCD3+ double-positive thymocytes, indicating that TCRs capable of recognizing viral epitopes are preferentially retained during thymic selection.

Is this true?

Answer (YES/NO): YES